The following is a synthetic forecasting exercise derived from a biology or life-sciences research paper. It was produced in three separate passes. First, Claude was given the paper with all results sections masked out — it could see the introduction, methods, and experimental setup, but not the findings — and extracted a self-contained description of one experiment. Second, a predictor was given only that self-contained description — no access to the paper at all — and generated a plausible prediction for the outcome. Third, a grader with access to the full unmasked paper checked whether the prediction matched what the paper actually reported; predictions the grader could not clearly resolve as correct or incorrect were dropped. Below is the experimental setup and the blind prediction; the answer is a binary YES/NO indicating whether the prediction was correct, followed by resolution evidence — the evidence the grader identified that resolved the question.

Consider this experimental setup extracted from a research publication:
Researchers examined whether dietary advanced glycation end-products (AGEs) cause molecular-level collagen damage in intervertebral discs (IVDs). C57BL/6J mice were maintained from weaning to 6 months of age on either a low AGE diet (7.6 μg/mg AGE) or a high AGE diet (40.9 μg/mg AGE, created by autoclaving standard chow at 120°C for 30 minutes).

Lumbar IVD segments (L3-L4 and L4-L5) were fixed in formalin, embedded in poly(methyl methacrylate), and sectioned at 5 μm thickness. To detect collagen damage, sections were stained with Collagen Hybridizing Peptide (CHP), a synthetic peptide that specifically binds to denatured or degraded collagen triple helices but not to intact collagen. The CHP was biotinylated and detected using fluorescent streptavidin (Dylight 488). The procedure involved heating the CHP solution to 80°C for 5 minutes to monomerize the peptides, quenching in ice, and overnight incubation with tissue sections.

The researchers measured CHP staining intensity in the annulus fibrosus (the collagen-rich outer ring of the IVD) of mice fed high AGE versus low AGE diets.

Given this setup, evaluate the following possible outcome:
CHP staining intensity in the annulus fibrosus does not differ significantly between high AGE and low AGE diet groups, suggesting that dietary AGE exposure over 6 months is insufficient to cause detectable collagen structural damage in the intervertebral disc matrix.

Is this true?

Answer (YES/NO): NO